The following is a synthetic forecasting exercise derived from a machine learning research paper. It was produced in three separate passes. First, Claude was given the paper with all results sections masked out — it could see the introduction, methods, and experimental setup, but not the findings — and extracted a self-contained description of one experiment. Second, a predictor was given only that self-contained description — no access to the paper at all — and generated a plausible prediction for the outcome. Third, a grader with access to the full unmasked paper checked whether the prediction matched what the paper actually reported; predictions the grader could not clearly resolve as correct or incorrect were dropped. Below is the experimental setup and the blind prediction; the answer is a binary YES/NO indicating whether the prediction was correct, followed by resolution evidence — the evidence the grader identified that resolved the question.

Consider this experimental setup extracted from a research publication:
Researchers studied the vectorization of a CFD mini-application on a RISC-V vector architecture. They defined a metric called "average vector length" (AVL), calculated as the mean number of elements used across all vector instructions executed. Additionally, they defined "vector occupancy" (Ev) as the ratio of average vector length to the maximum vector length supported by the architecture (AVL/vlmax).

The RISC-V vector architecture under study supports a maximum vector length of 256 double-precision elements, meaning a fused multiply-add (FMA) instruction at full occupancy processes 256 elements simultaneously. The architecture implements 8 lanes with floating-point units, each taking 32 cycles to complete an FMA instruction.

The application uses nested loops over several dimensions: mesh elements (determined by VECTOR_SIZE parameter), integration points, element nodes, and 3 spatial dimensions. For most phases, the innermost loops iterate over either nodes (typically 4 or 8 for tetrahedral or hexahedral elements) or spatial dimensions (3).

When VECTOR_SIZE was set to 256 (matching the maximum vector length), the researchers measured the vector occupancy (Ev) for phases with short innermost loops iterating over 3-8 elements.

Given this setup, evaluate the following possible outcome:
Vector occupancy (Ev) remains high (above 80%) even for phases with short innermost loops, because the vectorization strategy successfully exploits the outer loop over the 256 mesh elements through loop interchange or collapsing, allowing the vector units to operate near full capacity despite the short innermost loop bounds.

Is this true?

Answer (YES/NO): NO